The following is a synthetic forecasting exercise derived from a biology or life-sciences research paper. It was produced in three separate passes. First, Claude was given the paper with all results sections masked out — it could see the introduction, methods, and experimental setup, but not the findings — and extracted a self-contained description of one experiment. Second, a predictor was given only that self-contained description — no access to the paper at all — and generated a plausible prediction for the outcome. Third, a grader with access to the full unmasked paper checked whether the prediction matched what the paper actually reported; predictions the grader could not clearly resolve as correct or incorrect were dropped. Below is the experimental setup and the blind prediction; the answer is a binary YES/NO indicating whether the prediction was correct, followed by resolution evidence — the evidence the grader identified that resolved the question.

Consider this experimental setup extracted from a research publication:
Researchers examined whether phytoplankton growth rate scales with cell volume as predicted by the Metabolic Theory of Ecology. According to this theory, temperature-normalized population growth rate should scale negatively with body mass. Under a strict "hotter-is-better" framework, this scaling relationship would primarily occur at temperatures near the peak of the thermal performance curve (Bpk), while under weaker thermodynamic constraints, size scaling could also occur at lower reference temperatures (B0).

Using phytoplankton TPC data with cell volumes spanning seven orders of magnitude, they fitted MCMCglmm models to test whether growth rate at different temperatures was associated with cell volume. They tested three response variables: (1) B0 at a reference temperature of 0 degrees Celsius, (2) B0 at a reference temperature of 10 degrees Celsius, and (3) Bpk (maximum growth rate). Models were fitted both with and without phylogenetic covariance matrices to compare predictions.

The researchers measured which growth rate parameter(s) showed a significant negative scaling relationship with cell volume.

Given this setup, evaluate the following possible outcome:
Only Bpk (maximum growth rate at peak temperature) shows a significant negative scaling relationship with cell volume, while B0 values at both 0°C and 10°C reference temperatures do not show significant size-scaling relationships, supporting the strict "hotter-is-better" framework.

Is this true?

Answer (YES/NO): NO